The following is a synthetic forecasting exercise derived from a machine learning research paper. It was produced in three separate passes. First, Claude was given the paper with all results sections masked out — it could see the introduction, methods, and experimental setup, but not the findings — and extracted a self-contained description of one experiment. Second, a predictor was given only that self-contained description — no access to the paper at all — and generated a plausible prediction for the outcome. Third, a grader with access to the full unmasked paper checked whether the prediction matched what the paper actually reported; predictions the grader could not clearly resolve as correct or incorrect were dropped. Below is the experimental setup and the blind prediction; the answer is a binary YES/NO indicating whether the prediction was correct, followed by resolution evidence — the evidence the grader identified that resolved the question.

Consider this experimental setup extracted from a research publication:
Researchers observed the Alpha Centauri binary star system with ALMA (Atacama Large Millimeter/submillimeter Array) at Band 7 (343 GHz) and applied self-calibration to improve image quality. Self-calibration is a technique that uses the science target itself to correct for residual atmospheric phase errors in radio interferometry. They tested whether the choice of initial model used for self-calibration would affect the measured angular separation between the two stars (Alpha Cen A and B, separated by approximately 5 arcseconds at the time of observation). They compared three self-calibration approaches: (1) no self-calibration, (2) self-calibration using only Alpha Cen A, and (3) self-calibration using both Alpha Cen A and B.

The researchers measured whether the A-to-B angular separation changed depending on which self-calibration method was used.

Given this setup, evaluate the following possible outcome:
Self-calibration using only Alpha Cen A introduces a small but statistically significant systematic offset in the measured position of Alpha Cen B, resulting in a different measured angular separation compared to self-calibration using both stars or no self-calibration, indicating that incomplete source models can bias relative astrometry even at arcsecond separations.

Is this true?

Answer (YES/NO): NO